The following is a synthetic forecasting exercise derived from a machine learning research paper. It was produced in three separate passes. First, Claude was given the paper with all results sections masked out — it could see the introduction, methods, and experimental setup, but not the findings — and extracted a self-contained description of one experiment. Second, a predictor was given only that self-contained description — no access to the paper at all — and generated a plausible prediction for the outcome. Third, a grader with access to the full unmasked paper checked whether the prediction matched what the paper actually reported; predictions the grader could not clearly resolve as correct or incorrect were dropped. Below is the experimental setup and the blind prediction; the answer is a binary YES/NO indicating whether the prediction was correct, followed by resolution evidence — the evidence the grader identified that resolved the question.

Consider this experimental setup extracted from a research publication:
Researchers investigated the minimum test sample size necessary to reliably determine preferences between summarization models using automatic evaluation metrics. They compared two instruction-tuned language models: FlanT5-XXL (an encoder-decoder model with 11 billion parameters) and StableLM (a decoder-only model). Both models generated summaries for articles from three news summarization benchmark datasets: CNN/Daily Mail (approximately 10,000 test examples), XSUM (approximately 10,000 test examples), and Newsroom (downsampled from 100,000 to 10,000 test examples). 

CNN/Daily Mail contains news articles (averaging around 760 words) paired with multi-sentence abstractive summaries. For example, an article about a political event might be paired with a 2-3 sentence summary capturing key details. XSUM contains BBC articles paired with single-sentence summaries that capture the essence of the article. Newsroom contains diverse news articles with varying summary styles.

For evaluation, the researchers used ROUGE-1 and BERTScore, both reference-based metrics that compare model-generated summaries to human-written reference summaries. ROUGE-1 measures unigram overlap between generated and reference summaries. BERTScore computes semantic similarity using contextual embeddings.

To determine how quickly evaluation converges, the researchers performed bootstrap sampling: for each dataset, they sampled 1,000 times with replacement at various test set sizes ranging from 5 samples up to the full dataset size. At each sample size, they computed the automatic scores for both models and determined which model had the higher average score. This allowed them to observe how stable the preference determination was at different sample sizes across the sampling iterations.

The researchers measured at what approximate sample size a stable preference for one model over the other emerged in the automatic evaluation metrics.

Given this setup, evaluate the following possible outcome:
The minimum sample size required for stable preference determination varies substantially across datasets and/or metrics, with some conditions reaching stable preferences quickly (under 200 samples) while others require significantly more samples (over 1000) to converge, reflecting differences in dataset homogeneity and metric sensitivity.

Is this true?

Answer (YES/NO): NO